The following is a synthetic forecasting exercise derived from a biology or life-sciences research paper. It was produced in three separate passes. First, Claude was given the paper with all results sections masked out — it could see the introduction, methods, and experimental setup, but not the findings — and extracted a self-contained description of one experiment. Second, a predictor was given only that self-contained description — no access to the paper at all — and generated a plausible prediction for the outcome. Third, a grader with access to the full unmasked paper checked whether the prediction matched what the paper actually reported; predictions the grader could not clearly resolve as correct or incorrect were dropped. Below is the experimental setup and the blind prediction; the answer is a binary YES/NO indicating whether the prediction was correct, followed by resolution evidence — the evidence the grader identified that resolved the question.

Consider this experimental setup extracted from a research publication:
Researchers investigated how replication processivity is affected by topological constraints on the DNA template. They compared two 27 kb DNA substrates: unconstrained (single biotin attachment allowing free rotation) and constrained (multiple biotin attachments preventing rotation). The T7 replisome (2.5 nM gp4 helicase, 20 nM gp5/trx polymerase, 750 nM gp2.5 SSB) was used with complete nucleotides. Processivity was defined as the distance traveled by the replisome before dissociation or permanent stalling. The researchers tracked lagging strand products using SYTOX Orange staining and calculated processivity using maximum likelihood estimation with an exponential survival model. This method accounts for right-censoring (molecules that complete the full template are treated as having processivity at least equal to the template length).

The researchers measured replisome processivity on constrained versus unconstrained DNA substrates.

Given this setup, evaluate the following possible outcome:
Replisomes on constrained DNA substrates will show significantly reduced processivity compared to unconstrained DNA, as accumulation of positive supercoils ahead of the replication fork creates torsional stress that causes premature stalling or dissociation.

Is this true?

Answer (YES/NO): NO